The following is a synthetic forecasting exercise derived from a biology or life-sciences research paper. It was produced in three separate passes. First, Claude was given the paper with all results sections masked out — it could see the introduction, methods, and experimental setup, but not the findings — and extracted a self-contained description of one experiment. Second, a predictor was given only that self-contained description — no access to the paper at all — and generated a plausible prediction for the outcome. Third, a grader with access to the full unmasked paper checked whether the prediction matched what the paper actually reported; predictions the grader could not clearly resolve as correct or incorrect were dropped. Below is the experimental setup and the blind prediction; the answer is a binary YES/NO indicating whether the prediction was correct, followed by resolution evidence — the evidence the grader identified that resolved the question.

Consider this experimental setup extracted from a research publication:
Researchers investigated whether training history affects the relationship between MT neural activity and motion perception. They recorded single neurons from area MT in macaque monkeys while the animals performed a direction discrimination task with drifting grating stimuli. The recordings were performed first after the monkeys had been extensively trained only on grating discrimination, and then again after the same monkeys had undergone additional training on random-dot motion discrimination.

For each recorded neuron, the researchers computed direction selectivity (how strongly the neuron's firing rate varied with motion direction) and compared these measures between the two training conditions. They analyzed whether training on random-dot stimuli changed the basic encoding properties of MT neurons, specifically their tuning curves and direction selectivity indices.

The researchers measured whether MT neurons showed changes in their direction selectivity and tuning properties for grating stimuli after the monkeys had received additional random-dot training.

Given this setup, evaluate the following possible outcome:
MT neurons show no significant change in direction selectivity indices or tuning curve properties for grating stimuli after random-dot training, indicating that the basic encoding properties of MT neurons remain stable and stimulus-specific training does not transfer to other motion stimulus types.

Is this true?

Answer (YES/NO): YES